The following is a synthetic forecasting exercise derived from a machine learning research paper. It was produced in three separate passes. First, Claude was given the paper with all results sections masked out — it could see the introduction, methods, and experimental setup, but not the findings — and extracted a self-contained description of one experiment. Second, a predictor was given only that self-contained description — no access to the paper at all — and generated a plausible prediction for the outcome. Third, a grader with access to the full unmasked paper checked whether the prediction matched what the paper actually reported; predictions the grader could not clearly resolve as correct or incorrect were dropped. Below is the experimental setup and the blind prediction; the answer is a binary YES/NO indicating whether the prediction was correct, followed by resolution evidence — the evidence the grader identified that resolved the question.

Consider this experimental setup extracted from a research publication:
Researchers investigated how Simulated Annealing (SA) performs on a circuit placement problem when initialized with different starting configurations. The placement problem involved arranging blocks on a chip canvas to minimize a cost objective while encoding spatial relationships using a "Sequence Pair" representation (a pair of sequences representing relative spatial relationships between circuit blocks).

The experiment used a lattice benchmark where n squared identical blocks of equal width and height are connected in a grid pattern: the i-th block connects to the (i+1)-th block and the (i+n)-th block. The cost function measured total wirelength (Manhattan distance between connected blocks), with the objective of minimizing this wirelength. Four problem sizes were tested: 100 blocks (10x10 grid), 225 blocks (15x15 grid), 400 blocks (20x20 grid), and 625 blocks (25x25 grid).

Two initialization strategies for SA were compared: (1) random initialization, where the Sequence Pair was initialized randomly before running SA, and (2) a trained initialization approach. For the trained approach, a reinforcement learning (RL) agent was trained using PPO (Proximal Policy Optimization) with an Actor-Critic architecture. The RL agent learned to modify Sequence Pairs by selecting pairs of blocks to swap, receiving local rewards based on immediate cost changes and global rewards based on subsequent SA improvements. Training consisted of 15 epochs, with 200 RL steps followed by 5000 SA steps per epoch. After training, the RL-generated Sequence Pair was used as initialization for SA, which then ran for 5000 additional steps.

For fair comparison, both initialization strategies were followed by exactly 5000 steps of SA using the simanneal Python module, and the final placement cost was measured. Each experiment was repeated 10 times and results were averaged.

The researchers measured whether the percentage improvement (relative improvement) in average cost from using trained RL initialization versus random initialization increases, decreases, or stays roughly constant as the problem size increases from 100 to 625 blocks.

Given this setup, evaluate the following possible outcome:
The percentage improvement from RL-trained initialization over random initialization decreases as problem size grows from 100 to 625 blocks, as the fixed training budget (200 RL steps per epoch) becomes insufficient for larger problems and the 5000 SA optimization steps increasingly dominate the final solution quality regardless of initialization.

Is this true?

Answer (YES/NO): YES